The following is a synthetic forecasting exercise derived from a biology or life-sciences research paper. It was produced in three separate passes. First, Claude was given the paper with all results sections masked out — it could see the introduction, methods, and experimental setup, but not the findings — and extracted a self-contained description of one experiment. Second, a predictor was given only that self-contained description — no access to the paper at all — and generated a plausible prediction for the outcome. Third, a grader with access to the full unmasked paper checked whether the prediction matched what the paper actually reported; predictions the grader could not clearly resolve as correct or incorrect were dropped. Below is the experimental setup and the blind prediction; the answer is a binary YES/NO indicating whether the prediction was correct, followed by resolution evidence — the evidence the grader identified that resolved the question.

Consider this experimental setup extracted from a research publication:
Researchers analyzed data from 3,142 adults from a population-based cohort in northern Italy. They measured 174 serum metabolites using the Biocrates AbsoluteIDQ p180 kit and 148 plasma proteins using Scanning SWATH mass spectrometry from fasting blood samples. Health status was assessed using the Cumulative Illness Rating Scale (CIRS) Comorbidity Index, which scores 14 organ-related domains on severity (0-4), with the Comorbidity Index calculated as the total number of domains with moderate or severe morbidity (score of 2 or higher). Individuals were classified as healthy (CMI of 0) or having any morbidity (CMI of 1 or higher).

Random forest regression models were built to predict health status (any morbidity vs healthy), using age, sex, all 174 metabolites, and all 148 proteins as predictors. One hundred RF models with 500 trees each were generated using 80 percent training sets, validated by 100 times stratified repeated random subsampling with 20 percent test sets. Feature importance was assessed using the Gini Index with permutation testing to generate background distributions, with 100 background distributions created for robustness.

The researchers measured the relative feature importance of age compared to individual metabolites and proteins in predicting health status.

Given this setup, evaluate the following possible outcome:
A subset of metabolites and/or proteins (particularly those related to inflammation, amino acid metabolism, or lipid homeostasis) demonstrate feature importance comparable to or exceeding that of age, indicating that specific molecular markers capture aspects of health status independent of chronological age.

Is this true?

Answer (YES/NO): NO